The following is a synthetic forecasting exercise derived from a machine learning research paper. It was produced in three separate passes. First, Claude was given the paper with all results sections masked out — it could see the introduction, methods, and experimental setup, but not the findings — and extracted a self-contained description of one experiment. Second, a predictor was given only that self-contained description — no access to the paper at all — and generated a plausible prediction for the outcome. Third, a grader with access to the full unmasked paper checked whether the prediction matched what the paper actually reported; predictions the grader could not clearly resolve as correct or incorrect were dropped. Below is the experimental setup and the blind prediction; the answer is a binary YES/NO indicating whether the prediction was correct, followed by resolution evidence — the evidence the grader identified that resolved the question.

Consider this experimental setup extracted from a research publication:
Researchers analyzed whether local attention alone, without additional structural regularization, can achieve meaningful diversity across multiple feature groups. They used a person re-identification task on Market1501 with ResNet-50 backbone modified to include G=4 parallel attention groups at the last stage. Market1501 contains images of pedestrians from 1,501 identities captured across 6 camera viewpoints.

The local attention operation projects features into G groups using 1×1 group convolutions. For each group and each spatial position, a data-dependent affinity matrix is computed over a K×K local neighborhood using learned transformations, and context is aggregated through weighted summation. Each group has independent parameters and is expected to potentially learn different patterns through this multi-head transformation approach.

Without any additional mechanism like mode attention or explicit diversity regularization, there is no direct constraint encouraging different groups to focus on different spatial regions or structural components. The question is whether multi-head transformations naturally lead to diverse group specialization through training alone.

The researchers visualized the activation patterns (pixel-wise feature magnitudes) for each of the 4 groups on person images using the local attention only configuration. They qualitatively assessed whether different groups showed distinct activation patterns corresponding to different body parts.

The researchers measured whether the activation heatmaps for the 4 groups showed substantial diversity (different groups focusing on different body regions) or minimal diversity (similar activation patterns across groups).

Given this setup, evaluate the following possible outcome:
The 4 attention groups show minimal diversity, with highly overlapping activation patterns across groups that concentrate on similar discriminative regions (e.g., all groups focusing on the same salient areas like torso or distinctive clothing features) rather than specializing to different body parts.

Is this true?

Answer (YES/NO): YES